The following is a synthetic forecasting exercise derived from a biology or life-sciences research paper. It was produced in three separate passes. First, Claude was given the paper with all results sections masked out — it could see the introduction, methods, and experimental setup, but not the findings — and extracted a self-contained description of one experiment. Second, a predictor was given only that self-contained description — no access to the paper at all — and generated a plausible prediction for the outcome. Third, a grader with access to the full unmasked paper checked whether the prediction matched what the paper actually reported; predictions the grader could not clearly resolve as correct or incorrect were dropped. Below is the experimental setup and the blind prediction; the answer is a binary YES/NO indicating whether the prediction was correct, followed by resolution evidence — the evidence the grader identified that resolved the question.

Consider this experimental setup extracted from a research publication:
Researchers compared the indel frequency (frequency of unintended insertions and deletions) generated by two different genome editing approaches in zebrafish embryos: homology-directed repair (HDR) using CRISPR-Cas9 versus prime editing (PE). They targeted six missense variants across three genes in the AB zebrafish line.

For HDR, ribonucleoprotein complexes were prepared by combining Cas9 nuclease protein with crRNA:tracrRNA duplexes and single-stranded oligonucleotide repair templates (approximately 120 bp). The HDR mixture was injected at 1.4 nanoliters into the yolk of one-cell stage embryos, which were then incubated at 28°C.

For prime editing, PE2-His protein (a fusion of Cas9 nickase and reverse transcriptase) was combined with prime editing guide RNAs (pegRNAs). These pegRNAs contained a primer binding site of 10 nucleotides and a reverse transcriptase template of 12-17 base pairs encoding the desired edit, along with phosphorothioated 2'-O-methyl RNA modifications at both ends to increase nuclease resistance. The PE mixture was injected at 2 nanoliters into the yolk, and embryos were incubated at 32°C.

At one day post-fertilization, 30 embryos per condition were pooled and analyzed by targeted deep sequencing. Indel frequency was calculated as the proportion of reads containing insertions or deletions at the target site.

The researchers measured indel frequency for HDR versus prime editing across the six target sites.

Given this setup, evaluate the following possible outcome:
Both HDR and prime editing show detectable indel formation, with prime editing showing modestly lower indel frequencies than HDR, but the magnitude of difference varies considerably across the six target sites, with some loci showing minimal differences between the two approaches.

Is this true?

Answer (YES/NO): NO